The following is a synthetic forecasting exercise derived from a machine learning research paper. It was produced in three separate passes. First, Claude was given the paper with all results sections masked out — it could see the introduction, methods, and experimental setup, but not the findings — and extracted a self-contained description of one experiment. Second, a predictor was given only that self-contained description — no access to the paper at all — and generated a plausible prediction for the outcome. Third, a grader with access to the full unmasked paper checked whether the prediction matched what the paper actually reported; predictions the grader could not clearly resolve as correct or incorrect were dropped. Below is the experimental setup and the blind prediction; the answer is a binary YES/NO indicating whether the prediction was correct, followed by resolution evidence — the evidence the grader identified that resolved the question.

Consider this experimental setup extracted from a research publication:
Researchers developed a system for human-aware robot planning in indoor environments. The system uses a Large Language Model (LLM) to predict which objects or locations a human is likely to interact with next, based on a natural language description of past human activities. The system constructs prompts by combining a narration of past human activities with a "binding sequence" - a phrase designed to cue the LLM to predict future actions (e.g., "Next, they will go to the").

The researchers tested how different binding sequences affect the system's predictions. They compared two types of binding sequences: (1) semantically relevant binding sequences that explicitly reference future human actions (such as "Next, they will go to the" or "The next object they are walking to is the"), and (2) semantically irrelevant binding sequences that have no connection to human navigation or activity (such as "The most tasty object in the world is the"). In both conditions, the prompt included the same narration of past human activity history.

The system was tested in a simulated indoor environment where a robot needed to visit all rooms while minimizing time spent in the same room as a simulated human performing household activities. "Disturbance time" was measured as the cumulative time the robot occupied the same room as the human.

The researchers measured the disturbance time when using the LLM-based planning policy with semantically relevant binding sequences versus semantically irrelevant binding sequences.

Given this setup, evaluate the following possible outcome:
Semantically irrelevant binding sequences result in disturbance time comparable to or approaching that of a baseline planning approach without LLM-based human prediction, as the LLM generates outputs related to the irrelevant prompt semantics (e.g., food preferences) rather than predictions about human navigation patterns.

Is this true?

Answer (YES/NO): YES